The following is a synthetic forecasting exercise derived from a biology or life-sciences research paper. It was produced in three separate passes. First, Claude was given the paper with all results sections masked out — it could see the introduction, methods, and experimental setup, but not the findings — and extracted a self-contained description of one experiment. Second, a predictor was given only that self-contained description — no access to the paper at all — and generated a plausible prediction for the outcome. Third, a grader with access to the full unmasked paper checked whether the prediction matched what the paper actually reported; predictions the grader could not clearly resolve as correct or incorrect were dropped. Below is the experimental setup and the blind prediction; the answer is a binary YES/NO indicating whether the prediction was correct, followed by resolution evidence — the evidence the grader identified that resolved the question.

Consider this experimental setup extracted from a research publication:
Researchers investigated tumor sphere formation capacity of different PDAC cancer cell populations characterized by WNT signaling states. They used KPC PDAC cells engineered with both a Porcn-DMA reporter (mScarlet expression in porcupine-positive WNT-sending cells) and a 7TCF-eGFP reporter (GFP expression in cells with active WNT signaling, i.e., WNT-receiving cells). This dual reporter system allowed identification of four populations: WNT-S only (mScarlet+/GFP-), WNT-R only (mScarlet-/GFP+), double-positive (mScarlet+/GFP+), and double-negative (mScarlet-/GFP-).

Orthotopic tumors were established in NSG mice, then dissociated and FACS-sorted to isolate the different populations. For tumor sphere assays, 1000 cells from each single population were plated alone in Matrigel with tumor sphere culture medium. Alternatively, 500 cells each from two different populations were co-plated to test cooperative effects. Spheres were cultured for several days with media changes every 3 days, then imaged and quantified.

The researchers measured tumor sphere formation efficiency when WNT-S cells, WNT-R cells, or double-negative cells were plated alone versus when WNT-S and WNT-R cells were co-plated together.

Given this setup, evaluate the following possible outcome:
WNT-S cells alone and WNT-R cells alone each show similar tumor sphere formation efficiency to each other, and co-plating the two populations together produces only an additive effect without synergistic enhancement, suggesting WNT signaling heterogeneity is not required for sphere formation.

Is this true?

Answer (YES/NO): NO